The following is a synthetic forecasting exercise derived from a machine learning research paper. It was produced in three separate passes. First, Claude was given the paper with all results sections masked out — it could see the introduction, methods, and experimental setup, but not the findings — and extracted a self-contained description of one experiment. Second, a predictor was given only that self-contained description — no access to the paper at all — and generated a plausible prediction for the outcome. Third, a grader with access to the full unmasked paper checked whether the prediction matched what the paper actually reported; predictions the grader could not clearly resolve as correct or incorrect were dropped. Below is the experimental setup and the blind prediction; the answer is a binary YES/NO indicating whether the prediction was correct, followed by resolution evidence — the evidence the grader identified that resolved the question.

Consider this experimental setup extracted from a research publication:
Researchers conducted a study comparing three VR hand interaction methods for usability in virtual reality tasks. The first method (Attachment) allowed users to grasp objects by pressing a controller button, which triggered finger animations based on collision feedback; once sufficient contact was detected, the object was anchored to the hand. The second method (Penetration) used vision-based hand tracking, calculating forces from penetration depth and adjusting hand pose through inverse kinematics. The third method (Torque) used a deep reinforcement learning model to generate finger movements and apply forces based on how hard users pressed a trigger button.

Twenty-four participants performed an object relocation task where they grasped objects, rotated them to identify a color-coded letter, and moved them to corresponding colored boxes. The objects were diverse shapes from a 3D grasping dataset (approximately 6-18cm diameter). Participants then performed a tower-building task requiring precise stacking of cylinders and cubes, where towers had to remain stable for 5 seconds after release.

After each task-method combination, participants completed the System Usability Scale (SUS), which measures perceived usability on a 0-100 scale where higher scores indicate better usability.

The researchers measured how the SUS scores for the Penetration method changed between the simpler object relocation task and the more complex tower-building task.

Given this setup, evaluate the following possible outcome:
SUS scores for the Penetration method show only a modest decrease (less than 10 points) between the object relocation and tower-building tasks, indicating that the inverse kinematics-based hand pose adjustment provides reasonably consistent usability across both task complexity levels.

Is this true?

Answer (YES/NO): YES